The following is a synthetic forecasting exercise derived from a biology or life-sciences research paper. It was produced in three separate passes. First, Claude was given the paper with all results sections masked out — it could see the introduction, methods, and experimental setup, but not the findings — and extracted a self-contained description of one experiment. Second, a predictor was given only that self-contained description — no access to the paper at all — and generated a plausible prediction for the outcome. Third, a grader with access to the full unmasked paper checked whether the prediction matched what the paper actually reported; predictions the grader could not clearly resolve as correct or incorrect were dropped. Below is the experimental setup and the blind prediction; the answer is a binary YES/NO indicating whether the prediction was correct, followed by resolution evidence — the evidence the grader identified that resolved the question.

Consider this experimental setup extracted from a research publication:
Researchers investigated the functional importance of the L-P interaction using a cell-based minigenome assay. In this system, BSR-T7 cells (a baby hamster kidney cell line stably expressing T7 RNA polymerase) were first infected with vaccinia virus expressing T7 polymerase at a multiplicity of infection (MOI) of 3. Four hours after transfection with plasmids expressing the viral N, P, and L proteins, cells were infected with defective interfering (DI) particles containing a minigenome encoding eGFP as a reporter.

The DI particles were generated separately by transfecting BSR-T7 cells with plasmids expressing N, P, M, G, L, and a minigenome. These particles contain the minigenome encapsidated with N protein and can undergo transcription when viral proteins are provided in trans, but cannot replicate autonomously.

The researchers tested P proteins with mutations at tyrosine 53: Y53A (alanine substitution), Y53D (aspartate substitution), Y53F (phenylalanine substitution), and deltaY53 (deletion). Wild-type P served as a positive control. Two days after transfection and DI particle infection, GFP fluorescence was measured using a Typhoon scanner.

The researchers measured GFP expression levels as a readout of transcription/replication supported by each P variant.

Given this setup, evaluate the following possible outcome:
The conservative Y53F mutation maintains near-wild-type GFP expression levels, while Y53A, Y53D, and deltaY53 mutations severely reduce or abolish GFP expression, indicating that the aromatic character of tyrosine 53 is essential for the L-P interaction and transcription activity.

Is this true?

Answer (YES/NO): NO